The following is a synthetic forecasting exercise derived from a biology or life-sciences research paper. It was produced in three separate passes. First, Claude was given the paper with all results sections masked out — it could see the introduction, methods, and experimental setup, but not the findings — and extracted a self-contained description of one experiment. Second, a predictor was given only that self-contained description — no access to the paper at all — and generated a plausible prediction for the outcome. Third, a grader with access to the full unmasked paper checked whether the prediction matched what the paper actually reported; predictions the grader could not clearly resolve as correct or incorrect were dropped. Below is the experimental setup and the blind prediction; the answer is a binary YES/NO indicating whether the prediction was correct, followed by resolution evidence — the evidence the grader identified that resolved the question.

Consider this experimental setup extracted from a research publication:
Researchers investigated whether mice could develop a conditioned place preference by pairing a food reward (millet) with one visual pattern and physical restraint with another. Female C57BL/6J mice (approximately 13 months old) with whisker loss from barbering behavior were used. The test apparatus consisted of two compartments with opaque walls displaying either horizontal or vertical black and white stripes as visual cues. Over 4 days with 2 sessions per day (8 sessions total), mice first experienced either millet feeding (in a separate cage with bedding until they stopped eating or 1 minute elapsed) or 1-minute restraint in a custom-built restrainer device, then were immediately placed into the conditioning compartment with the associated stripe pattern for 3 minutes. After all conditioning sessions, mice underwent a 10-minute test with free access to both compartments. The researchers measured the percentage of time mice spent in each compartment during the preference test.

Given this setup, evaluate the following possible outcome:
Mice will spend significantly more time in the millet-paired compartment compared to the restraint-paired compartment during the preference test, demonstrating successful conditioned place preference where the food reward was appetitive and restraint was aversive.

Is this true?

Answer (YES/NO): NO